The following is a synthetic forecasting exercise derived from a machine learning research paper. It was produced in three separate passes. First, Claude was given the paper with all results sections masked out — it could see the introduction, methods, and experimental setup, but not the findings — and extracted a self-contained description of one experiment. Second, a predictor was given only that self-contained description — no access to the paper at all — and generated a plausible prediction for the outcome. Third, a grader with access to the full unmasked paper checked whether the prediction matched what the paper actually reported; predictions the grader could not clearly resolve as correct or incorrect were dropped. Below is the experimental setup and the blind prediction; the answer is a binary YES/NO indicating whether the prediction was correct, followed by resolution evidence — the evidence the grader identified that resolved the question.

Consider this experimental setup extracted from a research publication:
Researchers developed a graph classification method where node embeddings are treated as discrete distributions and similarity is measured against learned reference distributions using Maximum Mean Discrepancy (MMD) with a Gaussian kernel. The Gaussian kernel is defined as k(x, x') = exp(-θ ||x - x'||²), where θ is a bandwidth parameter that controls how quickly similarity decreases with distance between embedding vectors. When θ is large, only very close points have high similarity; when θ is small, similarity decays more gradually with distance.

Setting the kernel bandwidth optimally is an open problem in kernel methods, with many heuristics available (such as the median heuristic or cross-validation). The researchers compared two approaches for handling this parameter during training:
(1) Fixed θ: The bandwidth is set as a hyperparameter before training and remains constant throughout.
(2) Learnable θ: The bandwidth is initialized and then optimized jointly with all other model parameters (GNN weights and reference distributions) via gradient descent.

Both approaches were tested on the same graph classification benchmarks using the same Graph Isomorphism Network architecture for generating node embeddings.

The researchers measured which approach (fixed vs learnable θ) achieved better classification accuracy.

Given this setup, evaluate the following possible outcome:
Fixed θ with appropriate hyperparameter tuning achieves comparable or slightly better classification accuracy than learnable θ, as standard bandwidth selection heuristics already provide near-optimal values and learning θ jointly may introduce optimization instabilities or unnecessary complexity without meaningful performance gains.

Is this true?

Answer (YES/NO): NO